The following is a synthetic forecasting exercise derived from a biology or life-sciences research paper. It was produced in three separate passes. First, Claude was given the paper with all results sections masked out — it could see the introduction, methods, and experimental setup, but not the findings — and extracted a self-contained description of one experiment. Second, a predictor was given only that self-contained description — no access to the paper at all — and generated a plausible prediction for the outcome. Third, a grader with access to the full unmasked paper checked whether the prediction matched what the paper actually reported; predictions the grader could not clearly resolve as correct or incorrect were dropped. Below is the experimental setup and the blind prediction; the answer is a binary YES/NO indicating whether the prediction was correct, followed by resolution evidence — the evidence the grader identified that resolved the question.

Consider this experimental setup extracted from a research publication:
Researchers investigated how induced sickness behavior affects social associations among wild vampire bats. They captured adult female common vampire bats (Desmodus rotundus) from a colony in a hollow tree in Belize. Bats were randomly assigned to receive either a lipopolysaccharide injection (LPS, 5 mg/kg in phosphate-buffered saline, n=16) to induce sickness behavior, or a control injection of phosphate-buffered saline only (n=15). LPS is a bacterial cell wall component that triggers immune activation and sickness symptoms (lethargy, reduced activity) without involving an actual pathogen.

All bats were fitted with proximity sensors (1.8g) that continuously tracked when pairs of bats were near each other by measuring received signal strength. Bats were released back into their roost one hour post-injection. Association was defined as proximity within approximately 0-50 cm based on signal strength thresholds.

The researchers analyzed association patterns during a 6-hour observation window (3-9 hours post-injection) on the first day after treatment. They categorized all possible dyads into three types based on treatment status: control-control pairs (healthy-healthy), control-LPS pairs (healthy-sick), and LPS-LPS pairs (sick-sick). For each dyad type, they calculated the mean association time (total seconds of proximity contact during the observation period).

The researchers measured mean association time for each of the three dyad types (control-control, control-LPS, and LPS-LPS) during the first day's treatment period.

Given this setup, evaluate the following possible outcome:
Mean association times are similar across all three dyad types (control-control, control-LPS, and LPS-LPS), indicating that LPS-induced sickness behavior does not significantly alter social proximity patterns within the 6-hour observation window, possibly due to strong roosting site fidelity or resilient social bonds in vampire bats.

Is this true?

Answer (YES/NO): NO